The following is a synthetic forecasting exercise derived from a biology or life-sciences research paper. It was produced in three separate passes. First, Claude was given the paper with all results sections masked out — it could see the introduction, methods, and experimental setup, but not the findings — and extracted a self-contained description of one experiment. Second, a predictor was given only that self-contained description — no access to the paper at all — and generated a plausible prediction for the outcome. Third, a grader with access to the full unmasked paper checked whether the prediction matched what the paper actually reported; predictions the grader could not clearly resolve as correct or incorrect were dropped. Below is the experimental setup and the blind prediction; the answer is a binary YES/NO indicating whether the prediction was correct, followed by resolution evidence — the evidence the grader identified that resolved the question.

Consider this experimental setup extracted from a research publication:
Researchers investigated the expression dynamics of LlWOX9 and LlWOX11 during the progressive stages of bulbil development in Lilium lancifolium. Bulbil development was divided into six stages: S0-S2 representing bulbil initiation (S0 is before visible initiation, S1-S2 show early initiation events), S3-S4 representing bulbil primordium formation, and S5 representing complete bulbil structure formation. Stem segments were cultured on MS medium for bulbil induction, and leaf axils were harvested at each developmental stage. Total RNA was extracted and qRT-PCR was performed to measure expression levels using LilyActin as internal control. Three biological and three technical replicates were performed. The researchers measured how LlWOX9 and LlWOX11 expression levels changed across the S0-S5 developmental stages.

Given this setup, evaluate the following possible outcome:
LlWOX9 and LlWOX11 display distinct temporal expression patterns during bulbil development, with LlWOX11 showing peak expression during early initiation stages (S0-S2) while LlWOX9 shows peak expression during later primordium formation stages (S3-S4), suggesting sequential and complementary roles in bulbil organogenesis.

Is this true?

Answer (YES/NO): NO